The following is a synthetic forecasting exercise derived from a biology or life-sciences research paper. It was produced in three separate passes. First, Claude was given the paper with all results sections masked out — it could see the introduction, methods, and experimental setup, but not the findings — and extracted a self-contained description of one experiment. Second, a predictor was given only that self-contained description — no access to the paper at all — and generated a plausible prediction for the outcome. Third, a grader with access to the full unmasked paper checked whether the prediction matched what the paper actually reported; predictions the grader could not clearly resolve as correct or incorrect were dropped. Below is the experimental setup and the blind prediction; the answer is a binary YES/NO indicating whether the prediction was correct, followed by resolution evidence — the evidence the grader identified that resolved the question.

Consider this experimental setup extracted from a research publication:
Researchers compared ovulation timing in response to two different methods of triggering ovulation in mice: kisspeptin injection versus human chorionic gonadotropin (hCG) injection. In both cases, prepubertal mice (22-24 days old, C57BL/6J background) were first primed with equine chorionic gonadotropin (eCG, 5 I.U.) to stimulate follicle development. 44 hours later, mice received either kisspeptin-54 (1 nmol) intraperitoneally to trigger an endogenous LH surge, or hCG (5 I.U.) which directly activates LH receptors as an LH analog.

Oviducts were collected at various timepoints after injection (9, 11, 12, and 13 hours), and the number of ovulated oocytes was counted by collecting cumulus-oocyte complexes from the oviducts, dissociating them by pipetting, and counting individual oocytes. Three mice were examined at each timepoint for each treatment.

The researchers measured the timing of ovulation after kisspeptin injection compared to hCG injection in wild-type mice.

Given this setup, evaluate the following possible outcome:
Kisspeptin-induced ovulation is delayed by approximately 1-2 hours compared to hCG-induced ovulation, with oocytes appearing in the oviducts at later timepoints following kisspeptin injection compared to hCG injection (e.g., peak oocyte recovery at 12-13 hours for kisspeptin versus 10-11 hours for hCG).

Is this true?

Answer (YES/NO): NO